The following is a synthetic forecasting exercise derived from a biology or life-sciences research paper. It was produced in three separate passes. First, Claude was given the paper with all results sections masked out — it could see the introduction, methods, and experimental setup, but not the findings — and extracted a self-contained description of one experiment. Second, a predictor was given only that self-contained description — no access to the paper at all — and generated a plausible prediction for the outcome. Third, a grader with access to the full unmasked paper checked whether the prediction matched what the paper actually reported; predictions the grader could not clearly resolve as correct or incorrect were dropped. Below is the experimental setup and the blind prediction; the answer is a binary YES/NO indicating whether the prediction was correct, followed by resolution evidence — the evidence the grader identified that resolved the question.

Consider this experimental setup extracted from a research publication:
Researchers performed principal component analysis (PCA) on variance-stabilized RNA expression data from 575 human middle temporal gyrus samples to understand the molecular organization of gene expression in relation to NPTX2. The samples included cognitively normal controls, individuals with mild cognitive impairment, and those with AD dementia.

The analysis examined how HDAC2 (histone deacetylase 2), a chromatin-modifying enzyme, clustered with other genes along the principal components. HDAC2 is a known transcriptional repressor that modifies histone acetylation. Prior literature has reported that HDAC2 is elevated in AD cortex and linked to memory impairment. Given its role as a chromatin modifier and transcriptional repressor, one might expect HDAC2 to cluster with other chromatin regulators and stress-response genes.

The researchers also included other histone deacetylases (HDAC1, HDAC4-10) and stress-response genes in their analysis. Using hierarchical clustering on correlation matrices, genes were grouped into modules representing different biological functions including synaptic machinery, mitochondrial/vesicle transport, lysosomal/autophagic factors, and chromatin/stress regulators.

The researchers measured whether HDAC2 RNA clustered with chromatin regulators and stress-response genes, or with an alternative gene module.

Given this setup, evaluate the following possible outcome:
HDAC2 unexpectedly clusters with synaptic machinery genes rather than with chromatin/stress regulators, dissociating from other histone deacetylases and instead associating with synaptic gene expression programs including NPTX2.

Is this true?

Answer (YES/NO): NO